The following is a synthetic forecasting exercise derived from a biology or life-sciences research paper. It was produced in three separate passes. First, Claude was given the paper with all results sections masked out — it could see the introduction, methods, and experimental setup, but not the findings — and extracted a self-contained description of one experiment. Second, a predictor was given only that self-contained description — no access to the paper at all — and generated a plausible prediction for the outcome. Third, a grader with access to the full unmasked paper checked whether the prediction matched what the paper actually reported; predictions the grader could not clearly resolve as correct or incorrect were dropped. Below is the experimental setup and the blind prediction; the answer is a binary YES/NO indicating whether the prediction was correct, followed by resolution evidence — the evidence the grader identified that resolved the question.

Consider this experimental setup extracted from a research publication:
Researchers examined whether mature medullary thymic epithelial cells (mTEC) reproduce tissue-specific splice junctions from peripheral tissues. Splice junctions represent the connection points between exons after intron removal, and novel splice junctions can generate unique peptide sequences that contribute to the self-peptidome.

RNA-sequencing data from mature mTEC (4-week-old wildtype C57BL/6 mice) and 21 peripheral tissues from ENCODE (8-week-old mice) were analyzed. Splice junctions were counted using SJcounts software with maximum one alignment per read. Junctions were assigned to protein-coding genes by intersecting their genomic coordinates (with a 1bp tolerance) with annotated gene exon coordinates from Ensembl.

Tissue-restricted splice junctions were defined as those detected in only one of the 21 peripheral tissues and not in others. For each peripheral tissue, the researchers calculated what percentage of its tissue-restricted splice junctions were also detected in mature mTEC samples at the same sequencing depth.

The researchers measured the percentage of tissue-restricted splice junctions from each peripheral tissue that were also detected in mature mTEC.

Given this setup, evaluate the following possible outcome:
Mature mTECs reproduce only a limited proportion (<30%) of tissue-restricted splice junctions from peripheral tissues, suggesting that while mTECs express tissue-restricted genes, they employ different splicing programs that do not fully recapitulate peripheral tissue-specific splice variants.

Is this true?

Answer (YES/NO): NO